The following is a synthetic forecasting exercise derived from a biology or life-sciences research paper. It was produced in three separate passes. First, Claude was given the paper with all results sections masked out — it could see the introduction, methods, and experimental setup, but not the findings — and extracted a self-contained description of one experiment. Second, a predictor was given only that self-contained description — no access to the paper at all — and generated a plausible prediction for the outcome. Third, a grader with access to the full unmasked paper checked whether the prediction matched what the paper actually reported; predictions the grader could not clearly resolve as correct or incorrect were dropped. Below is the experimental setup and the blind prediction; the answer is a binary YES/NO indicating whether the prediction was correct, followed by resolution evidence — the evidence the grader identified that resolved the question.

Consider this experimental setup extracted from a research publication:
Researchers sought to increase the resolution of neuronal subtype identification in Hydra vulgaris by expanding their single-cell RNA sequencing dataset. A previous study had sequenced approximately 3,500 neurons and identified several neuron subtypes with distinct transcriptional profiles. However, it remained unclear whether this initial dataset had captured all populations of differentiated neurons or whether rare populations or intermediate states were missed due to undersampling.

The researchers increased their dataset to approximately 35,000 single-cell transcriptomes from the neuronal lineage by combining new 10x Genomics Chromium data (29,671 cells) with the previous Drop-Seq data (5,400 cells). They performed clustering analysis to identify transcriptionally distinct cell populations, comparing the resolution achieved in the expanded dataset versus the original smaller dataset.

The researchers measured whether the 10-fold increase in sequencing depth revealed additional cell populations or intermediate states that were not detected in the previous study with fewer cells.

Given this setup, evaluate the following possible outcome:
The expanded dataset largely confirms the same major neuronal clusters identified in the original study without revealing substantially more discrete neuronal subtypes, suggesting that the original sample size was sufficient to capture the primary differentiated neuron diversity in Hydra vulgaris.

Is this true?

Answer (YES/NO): NO